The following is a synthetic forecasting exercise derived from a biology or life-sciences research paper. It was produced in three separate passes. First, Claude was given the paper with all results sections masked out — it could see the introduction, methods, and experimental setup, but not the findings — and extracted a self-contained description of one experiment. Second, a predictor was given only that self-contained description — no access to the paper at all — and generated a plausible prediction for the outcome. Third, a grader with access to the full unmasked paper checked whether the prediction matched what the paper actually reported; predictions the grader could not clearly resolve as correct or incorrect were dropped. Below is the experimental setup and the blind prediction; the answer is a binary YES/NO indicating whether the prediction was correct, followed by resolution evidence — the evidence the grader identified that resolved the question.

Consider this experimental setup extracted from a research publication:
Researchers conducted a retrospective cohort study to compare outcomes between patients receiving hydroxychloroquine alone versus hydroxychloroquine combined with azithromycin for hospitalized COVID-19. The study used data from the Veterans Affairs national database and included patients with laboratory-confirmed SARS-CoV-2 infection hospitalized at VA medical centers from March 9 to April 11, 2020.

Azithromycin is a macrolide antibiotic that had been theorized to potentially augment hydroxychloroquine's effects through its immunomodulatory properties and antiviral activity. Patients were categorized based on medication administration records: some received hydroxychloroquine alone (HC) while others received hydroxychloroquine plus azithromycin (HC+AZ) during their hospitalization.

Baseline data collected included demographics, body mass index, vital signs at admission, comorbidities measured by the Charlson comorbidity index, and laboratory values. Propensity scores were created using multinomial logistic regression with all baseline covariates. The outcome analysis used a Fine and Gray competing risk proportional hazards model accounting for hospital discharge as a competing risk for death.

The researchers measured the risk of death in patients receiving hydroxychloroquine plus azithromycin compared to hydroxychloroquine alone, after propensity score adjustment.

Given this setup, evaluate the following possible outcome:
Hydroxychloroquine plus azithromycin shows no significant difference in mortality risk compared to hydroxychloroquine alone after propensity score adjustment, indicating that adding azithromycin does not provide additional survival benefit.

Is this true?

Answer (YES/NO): NO